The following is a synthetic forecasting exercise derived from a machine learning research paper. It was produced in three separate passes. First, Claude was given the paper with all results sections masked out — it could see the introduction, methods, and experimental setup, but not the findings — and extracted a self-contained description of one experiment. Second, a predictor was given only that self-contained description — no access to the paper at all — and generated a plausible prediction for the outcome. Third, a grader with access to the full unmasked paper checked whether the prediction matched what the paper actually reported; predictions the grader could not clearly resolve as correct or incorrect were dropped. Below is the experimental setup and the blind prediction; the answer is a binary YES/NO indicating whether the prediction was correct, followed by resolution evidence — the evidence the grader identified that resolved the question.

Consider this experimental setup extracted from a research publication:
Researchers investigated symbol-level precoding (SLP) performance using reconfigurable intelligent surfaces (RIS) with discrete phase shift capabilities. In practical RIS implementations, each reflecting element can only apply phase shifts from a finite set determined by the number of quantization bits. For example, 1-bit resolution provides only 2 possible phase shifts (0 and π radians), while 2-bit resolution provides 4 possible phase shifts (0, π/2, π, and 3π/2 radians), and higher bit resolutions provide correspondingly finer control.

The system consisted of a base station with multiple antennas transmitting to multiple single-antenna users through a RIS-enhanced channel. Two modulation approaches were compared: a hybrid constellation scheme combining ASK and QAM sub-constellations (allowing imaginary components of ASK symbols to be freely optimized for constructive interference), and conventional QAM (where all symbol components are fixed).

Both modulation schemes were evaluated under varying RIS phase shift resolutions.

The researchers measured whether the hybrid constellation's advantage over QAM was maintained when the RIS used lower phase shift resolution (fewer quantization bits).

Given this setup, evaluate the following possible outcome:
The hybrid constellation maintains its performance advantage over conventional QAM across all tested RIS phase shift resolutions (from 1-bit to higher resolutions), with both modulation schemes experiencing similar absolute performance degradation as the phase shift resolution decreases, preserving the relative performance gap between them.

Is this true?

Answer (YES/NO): NO